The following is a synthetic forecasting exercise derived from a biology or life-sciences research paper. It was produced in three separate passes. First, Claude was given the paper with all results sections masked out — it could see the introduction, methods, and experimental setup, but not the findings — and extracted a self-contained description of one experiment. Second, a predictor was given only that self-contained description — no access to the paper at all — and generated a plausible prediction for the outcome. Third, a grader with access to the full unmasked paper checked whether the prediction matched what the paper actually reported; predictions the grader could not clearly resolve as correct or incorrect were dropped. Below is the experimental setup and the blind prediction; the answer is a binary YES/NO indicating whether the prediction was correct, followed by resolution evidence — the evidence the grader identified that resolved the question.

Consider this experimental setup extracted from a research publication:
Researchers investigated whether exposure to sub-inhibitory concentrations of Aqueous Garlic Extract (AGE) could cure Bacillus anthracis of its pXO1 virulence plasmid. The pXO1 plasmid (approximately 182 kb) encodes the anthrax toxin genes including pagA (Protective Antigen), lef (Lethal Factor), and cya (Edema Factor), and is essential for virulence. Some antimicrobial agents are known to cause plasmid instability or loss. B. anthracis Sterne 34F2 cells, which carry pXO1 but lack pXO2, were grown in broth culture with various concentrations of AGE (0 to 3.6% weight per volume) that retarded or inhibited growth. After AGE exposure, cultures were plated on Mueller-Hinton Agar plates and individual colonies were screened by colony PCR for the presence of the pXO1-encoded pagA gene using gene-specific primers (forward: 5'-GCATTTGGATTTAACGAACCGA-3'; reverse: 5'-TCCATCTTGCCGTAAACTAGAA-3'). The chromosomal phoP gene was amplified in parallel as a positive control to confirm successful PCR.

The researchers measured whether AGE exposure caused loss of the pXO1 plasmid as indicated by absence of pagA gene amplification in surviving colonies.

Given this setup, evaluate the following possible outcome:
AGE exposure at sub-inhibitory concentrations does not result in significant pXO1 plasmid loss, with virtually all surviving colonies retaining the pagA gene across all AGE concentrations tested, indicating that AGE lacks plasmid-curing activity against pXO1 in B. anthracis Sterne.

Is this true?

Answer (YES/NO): YES